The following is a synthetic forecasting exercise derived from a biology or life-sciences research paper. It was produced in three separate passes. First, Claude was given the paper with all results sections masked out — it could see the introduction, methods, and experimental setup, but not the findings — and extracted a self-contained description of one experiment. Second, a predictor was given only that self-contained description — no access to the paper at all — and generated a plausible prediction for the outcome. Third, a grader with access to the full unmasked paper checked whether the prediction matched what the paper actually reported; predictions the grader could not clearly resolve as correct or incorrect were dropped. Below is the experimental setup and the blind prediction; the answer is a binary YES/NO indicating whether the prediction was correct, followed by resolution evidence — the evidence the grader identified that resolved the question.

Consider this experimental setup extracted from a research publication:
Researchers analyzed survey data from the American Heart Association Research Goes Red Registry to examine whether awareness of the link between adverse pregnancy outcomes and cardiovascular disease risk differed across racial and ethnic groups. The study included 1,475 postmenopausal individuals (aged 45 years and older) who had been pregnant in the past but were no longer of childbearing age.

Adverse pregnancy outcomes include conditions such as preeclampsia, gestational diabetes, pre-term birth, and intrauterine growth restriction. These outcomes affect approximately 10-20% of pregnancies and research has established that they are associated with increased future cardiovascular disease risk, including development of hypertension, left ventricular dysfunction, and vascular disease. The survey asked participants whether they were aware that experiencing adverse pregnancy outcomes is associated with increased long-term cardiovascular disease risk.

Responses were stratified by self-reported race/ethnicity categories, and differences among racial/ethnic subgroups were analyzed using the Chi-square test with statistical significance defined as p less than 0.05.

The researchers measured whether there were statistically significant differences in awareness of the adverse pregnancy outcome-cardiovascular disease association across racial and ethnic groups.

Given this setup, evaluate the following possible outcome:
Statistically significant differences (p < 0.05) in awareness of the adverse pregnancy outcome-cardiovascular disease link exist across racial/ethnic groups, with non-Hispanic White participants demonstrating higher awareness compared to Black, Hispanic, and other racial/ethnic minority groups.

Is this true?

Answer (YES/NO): NO